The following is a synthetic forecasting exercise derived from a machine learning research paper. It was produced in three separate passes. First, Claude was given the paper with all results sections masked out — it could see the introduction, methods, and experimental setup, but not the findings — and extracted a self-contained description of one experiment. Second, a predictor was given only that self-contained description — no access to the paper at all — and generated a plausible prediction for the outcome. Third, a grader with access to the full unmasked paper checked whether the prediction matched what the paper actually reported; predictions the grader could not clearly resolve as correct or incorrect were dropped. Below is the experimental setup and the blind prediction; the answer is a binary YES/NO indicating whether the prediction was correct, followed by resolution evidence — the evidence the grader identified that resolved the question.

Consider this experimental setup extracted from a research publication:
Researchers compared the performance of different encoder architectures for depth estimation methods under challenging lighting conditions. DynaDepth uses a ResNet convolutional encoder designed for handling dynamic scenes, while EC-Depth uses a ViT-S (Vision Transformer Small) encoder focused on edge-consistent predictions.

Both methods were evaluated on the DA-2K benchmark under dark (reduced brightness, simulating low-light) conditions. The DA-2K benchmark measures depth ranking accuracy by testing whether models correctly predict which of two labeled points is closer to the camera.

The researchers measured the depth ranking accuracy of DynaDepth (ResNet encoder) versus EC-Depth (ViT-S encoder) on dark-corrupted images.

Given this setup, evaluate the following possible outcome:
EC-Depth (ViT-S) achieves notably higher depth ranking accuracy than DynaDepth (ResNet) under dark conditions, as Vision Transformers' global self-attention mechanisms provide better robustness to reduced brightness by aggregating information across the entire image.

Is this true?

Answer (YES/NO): YES